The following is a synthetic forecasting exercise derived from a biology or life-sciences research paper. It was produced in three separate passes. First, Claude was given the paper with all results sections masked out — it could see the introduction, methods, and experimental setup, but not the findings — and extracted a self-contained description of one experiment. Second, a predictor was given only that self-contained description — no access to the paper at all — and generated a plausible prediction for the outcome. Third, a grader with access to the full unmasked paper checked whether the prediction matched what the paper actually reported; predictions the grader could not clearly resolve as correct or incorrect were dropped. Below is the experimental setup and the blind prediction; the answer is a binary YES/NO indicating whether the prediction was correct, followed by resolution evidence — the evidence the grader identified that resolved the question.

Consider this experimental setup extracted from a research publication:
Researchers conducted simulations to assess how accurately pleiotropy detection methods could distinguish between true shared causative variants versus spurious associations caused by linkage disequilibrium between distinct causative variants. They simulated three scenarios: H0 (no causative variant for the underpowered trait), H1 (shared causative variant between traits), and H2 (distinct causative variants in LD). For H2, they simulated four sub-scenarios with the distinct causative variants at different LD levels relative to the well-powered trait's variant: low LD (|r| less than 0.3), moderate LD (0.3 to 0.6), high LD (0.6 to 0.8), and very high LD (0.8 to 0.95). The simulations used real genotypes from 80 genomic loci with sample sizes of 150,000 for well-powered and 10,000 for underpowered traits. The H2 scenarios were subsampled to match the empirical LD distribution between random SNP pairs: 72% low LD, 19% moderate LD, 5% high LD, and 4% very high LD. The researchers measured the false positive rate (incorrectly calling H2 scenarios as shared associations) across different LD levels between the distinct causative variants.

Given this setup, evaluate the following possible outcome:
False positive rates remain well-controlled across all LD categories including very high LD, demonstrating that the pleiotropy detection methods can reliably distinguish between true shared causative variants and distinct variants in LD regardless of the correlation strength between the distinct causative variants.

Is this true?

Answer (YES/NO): NO